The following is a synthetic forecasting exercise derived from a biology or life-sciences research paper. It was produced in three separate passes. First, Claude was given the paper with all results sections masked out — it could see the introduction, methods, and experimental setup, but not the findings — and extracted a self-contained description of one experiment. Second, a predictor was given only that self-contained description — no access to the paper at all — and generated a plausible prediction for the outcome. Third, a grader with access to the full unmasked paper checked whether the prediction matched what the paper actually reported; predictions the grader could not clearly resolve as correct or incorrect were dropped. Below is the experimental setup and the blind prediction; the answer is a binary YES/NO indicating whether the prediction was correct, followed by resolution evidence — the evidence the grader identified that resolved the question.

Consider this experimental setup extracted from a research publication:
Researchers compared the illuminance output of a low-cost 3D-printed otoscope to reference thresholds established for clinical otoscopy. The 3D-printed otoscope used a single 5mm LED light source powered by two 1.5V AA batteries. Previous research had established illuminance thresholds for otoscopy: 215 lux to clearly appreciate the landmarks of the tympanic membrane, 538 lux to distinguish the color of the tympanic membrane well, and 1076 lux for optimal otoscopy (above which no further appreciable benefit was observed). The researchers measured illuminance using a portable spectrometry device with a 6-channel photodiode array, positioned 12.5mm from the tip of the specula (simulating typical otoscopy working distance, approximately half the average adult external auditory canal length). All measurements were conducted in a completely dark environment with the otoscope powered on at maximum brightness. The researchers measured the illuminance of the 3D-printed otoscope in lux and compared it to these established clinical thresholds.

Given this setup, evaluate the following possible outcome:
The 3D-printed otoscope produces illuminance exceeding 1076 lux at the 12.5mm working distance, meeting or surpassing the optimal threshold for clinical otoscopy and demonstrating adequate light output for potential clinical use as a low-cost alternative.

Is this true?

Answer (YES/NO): NO